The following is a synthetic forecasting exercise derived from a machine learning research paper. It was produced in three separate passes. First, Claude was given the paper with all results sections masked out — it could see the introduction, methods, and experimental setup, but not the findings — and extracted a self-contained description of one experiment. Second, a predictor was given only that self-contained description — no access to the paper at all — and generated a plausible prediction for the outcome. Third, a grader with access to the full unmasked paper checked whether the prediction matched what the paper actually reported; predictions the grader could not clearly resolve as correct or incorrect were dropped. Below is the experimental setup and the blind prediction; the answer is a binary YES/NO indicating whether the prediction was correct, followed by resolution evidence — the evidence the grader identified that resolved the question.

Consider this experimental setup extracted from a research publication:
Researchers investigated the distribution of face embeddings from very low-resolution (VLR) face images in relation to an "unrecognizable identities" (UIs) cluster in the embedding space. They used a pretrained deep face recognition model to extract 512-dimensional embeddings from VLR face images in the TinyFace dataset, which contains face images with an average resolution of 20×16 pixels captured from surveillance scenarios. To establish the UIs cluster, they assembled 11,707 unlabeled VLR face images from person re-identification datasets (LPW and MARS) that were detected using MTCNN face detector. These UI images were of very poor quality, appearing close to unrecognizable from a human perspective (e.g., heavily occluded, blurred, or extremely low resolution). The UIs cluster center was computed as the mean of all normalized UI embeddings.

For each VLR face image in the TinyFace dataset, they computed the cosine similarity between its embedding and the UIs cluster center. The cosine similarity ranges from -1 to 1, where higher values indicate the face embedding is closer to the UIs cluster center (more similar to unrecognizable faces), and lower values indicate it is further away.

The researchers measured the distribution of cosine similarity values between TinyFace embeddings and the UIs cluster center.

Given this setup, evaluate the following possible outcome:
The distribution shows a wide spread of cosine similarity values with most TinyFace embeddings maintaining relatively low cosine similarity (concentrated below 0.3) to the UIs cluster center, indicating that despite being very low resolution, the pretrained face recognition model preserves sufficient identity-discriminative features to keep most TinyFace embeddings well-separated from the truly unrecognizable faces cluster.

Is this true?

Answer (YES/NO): NO